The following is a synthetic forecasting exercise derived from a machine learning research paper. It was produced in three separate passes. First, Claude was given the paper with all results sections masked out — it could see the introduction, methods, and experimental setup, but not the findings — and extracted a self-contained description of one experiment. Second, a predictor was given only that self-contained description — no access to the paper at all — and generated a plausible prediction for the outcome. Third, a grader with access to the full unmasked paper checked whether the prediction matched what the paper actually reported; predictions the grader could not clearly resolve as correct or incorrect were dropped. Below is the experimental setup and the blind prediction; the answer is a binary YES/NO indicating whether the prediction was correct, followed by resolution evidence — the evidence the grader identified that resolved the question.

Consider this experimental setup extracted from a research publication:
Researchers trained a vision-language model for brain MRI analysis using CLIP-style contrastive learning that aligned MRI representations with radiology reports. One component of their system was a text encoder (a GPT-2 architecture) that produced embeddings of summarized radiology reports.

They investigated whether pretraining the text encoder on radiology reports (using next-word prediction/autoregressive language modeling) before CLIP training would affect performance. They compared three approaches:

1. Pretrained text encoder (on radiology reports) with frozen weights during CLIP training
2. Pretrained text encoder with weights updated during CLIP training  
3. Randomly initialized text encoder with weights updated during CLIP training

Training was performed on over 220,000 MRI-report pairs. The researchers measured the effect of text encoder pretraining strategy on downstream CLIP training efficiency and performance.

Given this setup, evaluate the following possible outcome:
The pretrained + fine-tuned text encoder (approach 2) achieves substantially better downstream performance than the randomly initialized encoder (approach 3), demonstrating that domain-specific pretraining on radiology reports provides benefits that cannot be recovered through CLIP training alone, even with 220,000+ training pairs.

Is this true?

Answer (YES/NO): NO